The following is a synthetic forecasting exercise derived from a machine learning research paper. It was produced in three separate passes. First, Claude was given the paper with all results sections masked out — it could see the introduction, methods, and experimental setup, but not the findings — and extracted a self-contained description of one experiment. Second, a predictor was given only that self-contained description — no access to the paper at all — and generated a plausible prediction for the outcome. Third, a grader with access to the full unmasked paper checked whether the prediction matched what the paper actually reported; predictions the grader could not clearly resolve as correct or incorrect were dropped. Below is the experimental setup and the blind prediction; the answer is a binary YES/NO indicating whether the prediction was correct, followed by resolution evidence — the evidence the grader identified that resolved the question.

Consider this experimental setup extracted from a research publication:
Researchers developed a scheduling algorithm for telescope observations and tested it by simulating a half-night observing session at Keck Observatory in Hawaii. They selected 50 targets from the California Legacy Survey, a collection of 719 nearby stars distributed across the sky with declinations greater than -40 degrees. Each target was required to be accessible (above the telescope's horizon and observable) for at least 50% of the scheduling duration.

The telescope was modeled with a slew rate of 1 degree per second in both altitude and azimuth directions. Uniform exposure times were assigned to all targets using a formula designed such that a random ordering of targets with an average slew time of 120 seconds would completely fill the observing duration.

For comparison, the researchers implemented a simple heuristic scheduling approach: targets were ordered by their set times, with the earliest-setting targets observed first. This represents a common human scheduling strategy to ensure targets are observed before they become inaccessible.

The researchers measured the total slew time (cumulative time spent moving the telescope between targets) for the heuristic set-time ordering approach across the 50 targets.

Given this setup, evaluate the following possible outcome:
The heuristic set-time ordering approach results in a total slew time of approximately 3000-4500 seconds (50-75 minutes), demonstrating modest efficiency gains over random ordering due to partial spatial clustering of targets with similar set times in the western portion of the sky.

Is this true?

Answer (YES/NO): YES